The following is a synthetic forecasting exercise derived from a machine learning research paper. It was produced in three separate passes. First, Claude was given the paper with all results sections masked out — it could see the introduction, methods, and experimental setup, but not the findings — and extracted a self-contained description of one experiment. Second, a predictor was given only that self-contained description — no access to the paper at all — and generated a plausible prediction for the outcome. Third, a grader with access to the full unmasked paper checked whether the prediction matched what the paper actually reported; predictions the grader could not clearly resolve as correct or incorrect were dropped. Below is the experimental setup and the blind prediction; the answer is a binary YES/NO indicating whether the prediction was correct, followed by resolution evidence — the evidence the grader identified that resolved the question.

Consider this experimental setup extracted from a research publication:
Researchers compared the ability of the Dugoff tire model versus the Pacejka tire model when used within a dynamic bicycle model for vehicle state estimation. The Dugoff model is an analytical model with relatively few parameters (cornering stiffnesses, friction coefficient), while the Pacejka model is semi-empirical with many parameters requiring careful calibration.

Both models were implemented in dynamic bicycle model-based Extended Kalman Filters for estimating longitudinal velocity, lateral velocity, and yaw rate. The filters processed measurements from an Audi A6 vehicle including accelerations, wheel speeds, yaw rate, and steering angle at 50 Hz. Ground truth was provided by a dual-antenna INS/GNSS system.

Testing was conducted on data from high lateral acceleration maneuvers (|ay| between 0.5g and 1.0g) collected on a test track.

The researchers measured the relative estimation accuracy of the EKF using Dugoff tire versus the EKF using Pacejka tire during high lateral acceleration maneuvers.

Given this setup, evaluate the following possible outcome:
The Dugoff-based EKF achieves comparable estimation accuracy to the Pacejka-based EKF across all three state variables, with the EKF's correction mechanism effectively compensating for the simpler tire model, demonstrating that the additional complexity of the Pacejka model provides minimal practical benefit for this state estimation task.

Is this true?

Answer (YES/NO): NO